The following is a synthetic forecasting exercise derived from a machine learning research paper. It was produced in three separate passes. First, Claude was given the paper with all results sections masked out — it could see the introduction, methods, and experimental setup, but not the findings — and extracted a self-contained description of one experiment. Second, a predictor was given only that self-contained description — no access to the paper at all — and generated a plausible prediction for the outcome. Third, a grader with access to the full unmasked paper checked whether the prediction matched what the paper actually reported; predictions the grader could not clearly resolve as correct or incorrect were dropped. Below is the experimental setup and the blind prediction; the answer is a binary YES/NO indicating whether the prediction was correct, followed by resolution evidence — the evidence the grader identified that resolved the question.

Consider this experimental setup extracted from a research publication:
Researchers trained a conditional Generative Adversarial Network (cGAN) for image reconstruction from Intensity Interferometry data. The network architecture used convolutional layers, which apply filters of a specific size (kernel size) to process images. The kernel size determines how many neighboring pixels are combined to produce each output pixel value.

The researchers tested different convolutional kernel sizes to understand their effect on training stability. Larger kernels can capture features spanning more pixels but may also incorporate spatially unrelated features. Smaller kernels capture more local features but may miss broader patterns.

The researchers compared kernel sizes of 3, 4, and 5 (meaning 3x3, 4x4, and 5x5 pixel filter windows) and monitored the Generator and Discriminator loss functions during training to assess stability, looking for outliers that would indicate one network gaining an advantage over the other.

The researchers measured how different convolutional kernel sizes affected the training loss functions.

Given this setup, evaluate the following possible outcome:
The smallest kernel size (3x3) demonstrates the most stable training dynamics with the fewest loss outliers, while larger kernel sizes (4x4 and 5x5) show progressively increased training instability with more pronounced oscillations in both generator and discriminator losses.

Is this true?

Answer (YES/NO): NO